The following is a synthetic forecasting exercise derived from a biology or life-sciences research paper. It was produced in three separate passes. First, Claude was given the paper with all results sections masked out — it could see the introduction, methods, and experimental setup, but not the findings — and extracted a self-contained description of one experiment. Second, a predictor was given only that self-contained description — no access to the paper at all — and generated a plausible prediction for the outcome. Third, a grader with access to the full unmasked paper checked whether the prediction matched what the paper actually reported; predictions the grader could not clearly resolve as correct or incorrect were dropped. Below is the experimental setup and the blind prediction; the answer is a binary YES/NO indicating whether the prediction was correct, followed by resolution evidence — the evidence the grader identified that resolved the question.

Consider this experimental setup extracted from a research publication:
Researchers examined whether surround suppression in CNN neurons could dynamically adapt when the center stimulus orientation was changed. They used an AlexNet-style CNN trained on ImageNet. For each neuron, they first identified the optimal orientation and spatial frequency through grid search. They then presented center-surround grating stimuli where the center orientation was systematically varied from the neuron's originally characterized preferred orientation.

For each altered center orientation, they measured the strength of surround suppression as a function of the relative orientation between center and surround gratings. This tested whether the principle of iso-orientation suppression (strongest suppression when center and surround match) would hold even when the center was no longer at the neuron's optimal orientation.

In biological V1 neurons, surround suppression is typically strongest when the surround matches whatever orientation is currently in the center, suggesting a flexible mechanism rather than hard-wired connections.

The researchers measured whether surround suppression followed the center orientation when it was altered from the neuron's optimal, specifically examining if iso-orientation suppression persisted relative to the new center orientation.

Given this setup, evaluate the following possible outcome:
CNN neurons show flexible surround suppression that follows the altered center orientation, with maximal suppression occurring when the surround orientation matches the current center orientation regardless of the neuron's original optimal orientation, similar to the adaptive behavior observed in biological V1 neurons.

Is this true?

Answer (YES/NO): YES